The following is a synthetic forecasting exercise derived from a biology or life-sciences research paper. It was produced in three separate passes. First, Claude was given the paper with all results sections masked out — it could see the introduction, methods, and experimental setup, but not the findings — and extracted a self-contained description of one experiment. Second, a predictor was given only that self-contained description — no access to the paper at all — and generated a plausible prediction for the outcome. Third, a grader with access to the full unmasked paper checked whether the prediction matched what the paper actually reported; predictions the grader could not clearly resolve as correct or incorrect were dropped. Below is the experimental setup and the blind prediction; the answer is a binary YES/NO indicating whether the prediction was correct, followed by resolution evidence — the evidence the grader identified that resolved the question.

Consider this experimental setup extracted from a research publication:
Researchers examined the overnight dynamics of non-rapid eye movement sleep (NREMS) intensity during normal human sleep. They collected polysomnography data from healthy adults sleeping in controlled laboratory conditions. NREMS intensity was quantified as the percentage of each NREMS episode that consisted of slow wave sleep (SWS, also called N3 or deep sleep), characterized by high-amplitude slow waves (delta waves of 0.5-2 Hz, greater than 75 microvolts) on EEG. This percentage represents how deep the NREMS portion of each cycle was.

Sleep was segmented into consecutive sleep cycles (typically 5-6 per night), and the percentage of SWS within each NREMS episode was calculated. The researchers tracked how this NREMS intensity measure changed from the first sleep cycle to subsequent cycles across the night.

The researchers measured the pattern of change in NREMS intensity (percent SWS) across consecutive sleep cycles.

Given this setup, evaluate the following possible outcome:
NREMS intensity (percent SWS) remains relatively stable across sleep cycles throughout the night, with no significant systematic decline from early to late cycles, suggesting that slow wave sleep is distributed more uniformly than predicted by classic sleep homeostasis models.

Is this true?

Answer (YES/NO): NO